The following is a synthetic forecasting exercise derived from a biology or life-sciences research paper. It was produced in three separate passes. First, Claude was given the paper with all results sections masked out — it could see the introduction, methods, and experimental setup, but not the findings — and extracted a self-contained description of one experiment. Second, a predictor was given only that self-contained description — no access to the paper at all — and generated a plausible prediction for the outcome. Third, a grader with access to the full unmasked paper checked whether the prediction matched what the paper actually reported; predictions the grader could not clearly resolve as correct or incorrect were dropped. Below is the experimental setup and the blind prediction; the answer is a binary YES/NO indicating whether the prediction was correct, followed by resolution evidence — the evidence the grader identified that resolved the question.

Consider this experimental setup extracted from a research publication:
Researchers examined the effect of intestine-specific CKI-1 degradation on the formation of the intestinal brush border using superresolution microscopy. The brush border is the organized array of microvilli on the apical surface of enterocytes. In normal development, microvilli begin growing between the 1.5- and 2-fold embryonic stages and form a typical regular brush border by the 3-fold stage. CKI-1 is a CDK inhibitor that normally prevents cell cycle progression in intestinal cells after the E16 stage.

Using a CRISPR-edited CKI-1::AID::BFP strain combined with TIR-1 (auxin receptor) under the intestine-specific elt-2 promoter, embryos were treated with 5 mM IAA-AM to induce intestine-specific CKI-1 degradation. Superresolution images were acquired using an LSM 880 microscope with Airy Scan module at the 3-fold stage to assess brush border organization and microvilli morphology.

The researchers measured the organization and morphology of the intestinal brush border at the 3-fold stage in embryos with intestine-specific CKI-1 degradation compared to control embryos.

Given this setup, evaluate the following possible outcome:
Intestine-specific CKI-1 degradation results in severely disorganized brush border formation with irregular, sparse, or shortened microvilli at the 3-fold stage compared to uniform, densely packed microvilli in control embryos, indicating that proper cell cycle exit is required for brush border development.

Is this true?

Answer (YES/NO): NO